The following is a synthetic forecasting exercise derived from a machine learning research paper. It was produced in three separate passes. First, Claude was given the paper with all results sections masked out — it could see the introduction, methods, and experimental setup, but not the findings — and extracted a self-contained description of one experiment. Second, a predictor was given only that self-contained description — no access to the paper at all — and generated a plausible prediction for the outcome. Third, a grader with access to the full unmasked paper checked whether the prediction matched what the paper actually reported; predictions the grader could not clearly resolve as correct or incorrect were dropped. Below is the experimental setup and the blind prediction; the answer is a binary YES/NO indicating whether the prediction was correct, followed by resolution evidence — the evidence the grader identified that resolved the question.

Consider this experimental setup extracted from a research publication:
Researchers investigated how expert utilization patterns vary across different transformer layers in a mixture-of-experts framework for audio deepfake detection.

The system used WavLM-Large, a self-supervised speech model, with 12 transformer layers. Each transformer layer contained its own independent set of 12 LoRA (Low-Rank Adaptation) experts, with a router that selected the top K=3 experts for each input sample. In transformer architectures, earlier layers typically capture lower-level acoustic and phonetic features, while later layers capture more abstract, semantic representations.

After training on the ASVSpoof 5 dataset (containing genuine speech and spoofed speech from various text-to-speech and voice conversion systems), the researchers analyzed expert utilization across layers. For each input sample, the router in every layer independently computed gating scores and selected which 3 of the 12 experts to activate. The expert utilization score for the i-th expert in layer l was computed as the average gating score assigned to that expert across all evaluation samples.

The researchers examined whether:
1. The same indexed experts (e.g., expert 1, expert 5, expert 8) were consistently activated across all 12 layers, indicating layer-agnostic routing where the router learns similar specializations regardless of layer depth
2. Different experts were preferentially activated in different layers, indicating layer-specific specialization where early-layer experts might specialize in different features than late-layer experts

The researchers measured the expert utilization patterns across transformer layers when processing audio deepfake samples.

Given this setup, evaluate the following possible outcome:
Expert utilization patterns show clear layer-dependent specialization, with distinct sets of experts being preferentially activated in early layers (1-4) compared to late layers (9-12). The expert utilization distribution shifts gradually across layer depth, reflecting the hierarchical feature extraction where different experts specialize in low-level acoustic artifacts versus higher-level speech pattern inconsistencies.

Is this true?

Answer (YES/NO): NO